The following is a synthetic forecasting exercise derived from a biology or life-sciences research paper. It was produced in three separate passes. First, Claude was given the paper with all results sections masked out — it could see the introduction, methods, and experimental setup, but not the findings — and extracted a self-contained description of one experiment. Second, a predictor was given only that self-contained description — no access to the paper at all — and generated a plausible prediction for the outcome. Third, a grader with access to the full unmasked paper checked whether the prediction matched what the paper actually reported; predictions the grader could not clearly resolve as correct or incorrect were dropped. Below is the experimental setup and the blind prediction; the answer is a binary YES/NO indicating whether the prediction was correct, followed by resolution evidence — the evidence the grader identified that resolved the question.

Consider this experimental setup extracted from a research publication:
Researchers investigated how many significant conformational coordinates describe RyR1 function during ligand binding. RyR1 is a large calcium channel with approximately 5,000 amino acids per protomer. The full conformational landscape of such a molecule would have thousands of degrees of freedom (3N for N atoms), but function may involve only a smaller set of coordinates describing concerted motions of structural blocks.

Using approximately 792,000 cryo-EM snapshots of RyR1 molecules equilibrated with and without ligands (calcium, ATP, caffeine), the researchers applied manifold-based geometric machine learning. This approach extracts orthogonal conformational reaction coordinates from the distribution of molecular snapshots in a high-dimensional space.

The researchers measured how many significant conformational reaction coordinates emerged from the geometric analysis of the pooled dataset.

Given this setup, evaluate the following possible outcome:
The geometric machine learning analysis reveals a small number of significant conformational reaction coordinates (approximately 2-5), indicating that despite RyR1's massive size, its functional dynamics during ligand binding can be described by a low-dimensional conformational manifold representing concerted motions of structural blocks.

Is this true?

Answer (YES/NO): YES